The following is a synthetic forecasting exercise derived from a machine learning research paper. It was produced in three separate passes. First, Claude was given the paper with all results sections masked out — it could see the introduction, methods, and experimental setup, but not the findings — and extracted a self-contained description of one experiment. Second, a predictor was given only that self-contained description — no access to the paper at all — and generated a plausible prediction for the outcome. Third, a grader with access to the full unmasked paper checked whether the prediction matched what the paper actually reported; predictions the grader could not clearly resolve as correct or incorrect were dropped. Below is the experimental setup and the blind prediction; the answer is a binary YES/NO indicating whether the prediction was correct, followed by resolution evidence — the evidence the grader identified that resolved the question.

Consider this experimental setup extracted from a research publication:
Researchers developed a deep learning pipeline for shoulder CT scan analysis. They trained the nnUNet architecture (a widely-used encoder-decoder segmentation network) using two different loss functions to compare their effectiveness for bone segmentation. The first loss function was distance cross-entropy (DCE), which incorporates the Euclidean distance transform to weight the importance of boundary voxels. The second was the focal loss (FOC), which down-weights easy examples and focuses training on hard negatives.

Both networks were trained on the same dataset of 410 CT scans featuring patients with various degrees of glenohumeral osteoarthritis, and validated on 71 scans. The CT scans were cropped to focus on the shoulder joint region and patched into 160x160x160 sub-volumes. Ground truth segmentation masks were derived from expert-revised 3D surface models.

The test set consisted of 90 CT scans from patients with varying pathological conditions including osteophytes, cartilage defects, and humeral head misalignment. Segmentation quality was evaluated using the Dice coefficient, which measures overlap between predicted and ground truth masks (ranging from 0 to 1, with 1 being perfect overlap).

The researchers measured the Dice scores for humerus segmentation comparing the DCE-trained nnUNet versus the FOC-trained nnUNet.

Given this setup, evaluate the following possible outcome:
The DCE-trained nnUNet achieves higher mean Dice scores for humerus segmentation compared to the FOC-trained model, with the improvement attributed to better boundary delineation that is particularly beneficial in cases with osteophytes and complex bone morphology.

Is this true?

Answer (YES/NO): NO